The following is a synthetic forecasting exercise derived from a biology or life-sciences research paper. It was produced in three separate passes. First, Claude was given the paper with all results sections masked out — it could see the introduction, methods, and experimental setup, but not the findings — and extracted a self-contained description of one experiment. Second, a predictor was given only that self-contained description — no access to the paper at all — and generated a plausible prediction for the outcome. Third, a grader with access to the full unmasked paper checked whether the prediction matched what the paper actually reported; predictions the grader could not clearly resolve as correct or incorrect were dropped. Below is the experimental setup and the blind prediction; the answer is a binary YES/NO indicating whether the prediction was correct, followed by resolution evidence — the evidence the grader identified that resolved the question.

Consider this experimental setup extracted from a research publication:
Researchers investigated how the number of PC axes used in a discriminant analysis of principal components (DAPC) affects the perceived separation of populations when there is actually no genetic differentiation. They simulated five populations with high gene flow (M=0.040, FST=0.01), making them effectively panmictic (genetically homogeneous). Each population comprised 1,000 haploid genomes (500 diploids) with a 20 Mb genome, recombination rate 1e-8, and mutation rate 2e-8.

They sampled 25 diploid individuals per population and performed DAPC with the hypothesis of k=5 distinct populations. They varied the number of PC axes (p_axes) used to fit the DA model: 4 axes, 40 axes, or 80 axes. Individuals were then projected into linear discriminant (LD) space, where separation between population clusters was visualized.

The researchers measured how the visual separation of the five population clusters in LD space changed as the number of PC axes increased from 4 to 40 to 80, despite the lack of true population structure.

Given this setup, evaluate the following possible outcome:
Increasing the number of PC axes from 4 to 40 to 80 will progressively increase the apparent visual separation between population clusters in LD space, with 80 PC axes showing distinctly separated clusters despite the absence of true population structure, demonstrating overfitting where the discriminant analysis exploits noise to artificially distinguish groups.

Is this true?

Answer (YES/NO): YES